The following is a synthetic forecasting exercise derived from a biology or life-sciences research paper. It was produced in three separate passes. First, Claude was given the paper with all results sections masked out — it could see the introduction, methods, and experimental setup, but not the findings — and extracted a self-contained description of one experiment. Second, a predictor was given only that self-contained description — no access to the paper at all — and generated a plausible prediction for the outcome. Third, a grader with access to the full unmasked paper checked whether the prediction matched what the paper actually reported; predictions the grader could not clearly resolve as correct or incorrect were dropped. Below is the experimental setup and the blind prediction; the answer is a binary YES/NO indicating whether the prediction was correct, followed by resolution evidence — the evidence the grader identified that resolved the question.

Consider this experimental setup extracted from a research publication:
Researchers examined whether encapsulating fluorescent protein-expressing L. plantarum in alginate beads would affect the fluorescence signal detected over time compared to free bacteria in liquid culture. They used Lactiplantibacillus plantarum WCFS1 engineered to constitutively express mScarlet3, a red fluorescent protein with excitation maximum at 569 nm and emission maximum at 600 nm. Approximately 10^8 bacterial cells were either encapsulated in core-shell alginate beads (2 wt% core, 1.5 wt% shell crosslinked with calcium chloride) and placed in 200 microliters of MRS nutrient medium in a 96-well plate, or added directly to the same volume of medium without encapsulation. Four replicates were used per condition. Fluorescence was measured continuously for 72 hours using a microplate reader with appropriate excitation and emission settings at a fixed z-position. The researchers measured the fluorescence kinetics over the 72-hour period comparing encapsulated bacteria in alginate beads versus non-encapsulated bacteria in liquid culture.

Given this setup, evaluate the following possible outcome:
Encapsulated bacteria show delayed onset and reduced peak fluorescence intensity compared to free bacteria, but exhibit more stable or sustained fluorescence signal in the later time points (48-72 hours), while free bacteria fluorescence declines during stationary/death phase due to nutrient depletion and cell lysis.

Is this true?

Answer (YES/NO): NO